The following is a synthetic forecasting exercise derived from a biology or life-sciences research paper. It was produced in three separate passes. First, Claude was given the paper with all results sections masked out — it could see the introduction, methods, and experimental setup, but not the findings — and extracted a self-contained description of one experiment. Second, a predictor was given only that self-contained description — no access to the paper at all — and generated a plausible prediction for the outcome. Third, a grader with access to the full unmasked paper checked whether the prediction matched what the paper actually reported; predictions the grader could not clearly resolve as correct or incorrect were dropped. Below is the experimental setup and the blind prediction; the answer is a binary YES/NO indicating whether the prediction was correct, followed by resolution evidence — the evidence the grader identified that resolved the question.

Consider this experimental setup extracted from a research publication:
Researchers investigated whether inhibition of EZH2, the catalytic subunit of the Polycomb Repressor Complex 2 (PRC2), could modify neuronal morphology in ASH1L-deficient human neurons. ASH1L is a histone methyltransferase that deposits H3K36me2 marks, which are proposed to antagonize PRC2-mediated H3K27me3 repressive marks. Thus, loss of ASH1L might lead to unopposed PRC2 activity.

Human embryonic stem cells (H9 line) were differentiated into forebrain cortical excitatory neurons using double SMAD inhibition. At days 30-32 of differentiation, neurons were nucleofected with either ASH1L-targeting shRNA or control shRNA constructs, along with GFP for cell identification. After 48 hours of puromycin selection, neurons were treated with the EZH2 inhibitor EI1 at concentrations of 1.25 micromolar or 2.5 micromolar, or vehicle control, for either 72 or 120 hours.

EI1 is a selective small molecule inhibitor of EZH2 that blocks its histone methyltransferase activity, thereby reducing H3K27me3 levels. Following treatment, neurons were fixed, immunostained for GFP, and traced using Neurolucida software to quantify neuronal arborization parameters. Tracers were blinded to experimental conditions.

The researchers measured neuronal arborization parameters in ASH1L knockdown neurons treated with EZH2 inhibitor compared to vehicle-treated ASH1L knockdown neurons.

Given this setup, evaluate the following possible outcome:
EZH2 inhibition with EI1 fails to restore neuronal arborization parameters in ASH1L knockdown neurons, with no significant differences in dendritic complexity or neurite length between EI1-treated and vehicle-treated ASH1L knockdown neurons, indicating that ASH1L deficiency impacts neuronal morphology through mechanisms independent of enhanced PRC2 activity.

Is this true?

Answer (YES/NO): NO